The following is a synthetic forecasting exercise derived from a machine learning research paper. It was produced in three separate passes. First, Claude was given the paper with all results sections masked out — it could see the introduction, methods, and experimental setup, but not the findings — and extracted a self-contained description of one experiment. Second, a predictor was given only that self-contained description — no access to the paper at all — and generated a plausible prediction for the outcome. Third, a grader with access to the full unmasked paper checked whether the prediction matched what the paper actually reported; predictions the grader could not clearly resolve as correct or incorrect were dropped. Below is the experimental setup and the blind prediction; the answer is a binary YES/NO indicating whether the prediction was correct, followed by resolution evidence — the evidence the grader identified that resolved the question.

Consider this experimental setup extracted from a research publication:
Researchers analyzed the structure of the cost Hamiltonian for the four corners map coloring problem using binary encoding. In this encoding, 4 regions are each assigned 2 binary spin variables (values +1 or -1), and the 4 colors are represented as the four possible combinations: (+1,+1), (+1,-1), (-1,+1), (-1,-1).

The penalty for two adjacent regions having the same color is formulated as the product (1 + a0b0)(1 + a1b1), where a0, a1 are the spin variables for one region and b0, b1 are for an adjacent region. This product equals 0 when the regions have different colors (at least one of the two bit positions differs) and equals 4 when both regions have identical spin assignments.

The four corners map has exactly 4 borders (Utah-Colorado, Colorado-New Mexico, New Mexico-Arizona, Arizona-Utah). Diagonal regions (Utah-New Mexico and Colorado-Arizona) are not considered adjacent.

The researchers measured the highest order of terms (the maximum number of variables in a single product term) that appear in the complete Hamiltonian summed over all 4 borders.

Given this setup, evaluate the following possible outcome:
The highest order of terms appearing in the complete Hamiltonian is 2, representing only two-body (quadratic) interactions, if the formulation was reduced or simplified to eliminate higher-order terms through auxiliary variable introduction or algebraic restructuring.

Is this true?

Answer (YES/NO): NO